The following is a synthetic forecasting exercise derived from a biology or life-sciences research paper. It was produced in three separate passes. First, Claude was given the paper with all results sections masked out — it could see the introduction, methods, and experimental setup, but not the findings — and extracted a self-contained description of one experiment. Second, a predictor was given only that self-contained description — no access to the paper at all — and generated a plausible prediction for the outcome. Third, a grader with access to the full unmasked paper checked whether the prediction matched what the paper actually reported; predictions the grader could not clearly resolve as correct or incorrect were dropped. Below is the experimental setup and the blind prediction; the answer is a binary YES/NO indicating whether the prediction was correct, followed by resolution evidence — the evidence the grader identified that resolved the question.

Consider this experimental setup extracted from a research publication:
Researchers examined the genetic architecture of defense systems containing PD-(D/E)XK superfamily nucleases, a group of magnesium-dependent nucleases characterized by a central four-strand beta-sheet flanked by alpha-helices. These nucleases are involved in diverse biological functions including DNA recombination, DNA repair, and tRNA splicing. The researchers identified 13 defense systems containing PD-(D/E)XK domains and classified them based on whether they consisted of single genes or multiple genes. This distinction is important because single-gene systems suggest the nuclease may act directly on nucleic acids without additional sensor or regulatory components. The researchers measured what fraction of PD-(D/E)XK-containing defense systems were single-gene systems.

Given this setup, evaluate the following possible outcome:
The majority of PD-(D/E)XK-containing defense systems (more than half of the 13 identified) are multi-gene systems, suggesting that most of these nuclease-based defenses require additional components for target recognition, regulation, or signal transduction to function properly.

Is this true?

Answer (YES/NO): NO